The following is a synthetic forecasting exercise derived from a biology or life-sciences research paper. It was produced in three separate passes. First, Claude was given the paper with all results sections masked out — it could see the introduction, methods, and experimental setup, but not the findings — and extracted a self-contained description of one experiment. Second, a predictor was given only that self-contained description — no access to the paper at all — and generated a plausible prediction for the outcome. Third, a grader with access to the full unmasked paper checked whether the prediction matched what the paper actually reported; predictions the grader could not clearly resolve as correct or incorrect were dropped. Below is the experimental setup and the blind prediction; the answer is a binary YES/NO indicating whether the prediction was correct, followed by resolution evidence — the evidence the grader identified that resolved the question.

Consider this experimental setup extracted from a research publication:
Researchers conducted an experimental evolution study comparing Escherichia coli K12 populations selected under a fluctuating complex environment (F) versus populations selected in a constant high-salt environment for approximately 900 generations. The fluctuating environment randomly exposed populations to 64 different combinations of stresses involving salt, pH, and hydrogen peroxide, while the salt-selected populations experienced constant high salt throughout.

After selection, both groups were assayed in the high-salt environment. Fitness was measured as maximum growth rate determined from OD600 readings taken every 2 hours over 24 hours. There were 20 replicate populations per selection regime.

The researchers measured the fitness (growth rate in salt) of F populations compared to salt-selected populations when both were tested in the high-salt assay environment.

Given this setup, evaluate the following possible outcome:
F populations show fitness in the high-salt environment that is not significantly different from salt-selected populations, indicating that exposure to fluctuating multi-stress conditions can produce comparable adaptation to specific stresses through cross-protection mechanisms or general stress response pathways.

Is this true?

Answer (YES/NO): NO